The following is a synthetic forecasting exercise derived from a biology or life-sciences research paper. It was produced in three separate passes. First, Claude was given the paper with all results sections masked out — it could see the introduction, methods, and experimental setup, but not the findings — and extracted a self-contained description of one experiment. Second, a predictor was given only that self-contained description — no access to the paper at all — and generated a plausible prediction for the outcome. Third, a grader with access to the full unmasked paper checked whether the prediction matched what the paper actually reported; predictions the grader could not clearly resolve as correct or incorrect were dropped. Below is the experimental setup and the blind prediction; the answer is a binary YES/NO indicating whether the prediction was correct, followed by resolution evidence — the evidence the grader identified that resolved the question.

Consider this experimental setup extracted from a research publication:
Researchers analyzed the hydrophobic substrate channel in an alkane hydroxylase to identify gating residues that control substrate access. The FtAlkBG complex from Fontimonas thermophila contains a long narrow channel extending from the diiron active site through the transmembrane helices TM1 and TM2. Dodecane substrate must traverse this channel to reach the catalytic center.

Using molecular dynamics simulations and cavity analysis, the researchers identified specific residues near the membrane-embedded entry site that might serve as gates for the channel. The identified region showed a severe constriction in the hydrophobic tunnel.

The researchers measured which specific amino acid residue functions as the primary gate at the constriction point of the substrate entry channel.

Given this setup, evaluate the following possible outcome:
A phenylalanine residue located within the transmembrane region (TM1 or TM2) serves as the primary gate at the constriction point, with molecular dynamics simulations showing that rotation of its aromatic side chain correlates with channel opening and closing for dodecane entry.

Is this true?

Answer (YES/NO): NO